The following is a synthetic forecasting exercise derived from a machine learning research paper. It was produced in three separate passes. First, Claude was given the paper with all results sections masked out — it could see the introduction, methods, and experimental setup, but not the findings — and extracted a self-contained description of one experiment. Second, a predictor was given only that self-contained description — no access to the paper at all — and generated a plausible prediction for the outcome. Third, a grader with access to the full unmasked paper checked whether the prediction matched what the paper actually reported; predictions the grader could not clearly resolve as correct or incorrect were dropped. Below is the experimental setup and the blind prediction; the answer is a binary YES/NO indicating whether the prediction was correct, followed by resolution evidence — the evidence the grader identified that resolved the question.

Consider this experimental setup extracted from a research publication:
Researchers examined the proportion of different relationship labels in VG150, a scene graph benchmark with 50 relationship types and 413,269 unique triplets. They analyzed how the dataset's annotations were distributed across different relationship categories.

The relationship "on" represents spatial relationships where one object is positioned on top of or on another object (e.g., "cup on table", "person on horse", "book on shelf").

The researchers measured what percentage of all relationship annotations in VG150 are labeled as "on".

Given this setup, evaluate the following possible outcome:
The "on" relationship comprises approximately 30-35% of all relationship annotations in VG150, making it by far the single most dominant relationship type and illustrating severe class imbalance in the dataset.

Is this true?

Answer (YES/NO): YES